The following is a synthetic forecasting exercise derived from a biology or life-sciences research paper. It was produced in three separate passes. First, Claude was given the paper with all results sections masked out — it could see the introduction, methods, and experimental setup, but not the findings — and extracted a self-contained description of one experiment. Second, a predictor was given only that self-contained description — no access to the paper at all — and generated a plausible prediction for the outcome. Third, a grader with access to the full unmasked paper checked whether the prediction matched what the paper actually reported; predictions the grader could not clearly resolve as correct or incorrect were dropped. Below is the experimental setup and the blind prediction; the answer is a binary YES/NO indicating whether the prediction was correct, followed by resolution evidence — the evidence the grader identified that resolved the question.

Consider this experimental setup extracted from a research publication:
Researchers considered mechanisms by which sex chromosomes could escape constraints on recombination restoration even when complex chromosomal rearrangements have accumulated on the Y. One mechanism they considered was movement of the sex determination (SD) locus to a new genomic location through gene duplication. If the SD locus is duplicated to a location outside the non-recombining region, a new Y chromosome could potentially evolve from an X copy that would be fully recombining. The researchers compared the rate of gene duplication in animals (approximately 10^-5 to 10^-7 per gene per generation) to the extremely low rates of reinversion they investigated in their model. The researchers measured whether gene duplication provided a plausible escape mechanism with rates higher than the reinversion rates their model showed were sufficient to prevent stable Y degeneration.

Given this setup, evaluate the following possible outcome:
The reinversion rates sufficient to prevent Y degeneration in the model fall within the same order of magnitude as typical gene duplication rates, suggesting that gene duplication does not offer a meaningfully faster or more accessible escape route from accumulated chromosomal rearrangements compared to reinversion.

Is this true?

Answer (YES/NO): NO